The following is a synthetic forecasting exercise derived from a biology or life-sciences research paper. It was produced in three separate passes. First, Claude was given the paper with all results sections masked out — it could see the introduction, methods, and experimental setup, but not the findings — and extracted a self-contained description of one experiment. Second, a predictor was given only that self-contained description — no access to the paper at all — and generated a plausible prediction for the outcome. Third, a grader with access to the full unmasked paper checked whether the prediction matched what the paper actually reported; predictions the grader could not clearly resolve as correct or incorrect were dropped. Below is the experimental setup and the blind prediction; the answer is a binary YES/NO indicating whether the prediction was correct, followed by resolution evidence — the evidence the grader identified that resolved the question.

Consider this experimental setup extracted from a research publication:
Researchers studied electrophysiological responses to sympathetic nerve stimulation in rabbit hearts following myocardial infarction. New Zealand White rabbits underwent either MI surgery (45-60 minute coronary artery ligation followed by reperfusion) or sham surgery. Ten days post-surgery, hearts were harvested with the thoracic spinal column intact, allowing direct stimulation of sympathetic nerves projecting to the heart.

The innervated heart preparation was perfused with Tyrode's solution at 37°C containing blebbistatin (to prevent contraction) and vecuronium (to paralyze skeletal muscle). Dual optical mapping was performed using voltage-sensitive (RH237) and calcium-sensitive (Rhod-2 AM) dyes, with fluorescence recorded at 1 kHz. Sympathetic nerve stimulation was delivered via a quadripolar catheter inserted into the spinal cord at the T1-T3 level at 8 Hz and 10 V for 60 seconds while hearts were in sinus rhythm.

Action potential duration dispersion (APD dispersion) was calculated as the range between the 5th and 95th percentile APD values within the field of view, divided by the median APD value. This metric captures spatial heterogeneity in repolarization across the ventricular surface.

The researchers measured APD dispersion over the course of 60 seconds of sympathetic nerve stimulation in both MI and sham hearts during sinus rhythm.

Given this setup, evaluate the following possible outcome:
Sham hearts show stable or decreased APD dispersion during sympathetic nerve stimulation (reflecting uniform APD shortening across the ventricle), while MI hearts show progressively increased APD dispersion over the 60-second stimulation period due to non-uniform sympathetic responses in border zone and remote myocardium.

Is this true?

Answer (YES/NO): YES